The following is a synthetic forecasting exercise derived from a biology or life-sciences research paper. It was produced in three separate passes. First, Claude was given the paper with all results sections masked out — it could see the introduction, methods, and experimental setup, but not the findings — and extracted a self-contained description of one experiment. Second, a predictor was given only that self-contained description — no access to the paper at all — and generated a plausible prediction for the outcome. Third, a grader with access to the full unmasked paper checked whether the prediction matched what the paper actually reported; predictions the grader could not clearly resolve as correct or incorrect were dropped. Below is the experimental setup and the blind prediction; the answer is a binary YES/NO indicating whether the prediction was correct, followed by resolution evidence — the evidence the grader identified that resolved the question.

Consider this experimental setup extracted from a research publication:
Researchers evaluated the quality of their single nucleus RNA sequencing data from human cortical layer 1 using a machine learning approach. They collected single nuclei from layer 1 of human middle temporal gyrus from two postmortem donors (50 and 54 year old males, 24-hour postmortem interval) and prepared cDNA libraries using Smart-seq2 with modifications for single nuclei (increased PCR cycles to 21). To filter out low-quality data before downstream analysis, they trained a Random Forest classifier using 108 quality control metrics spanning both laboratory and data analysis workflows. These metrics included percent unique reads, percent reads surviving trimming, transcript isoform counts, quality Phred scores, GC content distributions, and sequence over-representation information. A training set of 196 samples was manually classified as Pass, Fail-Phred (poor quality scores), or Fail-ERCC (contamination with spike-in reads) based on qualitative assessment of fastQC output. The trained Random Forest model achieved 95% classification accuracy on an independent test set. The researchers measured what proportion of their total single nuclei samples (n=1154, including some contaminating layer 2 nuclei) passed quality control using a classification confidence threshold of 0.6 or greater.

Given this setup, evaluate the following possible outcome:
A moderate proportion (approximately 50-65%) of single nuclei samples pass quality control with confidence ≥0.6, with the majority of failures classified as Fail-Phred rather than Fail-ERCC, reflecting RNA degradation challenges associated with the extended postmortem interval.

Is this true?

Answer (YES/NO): NO